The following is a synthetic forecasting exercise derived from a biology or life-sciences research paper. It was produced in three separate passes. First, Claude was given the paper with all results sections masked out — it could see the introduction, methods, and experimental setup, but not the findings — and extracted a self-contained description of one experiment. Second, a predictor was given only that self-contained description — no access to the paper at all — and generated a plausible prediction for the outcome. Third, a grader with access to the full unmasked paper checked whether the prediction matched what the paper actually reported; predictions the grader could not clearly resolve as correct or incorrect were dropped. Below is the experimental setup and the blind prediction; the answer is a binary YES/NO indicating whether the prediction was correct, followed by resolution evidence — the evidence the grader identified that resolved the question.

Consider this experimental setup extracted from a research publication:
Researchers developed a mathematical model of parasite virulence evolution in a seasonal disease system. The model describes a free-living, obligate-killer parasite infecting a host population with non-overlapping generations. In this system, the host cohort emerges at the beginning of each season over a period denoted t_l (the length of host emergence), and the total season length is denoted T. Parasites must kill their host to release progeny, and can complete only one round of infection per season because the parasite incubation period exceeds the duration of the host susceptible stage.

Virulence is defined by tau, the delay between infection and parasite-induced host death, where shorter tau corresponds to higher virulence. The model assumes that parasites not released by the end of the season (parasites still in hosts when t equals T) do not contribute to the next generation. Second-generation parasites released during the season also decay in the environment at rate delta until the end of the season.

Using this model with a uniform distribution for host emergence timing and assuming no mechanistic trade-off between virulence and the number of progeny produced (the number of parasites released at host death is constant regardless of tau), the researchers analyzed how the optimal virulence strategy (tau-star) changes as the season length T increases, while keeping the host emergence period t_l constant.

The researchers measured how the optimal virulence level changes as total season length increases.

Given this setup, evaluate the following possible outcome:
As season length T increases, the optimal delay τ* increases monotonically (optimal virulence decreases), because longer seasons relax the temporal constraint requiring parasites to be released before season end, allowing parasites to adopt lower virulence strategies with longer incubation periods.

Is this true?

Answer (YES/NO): YES